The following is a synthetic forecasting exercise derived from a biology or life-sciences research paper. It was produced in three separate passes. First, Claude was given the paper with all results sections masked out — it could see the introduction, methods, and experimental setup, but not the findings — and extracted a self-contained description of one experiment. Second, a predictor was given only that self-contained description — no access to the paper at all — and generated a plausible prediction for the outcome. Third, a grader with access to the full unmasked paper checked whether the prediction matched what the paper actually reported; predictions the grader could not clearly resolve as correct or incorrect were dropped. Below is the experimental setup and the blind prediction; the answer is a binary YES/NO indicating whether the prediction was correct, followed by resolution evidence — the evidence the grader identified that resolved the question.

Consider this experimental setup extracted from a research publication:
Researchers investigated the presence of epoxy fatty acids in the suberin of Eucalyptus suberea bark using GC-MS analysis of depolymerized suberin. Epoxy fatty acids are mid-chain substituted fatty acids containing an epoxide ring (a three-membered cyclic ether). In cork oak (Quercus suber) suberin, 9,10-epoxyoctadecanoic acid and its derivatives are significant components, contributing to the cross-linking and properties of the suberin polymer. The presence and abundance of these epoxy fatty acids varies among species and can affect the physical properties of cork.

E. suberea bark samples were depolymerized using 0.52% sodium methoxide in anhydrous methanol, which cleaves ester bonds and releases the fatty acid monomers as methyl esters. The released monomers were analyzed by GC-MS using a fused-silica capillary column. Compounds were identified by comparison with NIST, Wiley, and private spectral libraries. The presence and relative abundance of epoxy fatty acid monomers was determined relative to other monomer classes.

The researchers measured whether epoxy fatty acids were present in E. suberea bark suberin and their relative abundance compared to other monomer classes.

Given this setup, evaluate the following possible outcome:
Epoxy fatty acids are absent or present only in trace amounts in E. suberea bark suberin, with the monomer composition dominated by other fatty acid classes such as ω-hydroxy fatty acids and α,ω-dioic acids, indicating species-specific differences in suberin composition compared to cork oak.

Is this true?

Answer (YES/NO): YES